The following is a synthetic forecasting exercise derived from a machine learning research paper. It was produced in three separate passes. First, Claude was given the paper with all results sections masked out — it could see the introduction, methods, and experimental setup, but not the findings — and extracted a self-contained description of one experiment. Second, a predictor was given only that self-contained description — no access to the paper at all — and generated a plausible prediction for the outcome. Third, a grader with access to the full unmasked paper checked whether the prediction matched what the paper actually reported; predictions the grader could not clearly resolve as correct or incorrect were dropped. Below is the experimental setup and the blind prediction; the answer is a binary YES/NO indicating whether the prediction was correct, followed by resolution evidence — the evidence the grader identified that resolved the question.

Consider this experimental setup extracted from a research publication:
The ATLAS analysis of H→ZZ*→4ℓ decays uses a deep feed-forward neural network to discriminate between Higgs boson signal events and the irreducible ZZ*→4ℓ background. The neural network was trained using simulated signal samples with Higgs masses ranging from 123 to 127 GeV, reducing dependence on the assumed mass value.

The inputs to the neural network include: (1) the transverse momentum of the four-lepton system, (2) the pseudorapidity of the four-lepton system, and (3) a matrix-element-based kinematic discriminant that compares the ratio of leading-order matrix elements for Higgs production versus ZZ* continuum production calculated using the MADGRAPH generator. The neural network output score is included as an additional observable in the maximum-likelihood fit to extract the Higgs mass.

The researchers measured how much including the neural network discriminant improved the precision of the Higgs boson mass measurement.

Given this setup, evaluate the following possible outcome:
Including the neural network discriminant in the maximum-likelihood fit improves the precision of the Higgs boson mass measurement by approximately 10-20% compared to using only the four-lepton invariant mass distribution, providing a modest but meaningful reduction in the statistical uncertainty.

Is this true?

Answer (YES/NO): NO